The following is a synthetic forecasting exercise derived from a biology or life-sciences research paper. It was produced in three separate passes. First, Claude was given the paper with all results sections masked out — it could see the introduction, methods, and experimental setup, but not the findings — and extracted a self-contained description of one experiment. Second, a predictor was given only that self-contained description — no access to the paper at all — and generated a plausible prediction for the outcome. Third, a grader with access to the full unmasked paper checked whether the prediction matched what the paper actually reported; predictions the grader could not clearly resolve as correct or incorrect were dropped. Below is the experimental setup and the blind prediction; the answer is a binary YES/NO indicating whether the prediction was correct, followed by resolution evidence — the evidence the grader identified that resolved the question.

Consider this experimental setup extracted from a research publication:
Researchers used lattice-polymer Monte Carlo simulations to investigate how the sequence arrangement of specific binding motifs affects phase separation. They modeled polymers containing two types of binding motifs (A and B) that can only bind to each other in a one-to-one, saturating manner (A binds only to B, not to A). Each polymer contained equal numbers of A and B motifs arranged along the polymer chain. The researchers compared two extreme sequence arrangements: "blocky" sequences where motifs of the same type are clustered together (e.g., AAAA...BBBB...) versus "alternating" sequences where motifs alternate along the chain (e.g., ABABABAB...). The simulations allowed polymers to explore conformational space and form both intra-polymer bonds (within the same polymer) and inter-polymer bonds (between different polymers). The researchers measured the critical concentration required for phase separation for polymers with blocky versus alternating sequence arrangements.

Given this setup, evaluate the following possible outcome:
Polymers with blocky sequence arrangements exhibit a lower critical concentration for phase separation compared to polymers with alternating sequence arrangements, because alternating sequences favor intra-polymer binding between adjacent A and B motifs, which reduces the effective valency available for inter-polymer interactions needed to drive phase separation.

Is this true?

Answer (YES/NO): YES